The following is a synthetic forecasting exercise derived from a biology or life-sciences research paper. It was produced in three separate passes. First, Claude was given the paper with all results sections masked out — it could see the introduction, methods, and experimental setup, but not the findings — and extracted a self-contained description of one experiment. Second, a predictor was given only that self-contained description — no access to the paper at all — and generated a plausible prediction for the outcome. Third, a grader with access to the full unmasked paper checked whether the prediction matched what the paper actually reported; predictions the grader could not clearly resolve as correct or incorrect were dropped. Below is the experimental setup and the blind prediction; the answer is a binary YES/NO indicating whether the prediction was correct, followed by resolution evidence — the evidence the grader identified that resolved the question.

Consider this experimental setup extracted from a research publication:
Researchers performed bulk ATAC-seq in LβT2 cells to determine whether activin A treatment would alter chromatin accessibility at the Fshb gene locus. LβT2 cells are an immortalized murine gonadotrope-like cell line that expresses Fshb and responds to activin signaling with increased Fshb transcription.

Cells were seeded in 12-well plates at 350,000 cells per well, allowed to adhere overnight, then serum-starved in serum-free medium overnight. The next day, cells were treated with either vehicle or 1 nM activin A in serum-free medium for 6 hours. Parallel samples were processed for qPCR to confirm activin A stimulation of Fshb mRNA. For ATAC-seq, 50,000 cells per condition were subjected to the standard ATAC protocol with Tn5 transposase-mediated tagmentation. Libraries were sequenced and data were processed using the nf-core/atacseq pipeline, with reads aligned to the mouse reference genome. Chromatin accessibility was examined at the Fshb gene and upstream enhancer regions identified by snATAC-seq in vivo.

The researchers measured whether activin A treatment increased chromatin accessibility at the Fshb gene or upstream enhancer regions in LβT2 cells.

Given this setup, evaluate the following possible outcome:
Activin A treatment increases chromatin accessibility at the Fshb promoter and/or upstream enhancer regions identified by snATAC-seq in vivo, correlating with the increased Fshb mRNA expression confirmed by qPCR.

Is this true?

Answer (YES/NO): NO